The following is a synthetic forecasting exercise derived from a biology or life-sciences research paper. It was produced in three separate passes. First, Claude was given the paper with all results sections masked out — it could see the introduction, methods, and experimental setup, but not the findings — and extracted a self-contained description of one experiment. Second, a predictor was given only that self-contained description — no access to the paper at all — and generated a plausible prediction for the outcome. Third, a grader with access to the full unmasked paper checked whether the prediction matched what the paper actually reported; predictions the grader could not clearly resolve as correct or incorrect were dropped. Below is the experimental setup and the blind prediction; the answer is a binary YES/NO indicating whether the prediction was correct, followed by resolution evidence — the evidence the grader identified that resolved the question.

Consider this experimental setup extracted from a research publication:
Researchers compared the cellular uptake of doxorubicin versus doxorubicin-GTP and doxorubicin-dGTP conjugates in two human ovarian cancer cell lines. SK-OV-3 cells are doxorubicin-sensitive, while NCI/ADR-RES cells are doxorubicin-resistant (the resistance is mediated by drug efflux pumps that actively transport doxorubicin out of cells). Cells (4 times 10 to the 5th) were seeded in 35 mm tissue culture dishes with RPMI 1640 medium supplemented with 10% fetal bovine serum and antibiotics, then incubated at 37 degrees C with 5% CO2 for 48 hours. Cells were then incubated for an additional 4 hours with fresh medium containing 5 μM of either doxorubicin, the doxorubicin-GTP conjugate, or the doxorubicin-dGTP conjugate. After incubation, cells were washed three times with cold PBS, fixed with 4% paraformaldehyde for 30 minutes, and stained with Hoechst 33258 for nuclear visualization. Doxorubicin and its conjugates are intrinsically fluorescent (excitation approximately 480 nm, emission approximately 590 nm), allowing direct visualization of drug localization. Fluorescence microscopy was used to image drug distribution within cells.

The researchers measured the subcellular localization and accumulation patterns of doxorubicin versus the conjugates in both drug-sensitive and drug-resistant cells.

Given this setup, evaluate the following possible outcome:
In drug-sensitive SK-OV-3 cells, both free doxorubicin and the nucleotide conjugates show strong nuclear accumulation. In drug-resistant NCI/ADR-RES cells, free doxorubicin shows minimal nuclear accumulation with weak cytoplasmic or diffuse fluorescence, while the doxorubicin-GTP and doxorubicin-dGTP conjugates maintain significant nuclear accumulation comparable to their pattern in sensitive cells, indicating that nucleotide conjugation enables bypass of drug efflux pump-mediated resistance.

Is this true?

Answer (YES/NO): NO